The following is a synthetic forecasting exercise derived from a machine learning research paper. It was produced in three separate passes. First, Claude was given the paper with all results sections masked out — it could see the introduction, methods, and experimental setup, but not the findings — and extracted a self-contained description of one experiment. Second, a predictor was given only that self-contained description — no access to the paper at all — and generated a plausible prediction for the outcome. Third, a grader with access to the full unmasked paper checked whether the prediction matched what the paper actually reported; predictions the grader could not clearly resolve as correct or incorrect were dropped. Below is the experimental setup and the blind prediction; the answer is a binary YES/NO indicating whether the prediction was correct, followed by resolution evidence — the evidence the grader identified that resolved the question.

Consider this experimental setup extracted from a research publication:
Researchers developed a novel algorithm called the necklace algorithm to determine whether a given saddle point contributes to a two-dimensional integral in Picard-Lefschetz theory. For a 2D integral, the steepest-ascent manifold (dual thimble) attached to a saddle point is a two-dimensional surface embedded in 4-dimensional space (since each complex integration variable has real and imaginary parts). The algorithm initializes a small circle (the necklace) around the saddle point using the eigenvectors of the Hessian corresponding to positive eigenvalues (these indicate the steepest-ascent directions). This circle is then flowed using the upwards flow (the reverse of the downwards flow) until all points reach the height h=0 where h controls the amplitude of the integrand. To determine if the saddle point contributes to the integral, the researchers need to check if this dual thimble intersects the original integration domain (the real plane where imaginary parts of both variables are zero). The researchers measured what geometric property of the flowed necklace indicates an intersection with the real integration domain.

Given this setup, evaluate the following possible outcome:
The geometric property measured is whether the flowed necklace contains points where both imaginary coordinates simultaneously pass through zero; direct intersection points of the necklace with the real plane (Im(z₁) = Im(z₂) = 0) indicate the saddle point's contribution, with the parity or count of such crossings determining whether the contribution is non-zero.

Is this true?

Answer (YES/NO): YES